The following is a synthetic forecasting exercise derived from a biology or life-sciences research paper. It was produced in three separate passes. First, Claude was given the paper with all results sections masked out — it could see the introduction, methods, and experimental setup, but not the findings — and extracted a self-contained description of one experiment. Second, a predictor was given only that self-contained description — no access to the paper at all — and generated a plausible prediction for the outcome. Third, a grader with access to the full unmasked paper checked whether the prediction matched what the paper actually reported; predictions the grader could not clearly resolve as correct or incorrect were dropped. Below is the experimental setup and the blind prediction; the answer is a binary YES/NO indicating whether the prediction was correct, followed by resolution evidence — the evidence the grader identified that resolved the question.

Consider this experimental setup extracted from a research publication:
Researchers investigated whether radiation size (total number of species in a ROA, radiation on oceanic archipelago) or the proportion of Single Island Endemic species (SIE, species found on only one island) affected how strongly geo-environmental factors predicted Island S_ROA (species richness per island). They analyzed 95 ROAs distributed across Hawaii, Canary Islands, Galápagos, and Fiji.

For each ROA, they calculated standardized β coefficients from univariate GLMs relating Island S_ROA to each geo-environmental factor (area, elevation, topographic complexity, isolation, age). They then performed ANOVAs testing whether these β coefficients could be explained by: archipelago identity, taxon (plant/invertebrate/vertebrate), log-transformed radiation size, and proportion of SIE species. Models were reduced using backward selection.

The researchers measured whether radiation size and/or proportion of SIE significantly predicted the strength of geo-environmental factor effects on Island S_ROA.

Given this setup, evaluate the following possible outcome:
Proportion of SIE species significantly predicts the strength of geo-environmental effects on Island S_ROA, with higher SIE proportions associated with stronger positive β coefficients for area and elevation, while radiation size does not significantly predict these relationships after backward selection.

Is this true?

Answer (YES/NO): NO